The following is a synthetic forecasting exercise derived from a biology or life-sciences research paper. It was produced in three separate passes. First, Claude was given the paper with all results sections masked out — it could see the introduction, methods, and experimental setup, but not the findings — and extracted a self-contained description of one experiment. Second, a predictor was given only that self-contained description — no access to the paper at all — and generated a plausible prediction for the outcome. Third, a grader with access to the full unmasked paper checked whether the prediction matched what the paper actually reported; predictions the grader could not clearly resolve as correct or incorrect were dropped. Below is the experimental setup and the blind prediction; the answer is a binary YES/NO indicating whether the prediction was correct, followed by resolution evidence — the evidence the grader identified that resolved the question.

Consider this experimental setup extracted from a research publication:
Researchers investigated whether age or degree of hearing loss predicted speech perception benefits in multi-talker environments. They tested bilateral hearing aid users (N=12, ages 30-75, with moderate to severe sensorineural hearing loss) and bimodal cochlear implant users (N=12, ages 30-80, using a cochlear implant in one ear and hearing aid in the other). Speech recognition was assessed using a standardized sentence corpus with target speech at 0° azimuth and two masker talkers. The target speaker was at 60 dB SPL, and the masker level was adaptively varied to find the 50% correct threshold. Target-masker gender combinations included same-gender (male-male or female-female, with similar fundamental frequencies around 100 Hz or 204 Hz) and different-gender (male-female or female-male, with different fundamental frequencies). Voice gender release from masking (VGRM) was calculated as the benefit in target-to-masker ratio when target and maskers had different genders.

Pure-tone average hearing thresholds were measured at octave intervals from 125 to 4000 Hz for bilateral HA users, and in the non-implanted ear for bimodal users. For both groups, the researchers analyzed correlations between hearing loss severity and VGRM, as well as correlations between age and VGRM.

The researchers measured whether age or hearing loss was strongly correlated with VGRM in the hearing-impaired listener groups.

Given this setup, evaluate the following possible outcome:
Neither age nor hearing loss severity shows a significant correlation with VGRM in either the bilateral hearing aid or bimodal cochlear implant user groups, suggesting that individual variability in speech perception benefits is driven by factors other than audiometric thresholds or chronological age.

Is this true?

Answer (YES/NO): YES